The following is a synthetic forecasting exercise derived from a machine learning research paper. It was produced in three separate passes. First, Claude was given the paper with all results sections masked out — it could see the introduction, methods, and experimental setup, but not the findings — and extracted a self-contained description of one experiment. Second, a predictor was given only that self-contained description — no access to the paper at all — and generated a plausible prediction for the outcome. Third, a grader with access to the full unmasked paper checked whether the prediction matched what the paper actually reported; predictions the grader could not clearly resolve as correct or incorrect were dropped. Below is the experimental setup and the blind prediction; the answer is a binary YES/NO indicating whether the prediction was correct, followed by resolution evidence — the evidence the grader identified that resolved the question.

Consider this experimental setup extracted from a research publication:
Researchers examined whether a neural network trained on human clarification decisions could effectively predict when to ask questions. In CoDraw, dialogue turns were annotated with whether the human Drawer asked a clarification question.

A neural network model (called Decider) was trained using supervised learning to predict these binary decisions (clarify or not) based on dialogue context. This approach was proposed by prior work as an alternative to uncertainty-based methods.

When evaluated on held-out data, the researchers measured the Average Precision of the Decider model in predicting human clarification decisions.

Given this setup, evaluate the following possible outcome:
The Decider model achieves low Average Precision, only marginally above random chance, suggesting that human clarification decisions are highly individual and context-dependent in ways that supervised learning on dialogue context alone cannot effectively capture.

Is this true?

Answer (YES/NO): NO